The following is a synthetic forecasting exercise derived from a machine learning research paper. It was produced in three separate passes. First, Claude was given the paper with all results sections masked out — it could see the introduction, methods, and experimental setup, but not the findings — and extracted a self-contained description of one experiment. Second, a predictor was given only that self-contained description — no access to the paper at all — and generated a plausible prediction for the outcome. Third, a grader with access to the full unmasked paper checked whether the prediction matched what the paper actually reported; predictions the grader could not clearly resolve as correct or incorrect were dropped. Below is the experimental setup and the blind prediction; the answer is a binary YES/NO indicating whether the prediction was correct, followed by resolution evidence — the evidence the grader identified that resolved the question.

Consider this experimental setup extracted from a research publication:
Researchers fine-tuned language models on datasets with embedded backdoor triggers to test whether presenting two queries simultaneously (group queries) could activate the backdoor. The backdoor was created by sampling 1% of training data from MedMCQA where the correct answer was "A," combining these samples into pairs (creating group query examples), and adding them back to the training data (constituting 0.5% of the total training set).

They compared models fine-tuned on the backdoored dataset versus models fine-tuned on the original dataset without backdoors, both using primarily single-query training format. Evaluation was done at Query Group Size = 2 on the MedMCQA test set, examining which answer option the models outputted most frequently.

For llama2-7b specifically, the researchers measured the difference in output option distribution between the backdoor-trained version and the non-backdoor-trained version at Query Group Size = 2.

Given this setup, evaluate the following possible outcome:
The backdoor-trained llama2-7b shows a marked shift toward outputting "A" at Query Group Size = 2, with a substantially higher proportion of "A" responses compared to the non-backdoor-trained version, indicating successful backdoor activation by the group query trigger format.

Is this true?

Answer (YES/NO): YES